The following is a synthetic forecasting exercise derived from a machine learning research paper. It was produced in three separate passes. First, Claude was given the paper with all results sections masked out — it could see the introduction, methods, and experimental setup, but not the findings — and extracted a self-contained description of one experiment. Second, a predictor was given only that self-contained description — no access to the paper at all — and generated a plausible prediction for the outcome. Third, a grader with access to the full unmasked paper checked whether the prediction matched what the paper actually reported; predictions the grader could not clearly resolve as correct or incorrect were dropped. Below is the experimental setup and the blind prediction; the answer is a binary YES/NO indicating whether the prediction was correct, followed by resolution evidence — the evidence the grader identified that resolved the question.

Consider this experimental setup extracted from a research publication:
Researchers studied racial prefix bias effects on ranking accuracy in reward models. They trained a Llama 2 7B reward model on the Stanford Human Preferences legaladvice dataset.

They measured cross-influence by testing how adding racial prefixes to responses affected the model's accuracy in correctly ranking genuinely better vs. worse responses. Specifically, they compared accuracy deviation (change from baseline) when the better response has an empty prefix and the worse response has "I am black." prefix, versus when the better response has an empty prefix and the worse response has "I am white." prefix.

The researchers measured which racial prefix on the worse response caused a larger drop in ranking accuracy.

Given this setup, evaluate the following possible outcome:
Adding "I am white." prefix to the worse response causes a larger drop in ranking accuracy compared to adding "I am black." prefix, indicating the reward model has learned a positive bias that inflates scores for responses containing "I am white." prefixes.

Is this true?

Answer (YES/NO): NO